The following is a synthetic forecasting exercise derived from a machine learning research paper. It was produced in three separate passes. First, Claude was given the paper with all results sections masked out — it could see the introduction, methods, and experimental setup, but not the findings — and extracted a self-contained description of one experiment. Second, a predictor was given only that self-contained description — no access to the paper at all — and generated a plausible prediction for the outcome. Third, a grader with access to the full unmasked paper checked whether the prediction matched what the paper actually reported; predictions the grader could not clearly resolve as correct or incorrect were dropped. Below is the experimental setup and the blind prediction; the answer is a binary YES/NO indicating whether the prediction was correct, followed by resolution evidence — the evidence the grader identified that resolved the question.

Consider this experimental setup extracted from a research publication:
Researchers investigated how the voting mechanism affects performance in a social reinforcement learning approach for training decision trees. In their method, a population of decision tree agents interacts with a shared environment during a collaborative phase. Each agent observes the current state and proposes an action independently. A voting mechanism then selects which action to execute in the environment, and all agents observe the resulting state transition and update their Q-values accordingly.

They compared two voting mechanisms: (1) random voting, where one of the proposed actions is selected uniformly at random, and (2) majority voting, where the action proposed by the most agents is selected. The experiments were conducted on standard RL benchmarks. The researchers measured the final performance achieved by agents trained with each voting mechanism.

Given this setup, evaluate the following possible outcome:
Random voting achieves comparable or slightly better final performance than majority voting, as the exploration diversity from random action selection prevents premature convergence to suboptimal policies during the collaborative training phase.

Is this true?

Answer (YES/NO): YES